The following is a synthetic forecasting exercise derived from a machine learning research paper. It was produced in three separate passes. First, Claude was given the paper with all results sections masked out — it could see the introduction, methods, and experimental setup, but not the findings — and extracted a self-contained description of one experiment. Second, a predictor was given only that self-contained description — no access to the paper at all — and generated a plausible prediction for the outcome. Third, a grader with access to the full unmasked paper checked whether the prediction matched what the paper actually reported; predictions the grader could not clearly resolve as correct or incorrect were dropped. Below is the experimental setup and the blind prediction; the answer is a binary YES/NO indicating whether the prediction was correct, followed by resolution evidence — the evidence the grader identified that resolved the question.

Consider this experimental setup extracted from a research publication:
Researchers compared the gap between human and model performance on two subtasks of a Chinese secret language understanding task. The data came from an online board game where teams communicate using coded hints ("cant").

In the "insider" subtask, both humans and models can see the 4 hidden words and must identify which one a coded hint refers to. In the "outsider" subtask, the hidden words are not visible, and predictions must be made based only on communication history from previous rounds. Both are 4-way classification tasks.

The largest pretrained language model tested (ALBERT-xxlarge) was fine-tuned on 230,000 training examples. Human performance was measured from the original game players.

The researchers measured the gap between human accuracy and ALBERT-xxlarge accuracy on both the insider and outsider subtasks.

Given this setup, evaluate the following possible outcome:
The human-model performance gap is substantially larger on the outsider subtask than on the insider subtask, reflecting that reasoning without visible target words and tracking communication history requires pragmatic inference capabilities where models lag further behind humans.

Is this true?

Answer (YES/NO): NO